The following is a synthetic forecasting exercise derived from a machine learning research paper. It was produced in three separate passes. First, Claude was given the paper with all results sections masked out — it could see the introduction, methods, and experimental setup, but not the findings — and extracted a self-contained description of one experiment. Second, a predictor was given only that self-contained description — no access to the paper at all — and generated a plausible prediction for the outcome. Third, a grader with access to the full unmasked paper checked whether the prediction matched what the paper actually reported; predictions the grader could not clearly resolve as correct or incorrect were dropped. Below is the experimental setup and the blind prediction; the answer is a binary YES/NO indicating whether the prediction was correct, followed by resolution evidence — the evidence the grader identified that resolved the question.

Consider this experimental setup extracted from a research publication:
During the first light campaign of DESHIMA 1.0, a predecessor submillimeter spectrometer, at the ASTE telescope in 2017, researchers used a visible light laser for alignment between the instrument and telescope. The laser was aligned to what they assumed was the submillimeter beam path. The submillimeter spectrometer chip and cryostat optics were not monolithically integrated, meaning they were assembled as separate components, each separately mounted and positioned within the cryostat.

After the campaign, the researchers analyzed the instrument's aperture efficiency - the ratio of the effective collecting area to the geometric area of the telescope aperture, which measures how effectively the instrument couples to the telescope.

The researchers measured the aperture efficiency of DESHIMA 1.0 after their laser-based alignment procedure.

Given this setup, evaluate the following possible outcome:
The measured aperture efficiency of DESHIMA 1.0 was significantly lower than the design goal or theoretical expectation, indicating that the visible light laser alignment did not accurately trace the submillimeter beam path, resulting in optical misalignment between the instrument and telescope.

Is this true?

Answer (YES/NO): YES